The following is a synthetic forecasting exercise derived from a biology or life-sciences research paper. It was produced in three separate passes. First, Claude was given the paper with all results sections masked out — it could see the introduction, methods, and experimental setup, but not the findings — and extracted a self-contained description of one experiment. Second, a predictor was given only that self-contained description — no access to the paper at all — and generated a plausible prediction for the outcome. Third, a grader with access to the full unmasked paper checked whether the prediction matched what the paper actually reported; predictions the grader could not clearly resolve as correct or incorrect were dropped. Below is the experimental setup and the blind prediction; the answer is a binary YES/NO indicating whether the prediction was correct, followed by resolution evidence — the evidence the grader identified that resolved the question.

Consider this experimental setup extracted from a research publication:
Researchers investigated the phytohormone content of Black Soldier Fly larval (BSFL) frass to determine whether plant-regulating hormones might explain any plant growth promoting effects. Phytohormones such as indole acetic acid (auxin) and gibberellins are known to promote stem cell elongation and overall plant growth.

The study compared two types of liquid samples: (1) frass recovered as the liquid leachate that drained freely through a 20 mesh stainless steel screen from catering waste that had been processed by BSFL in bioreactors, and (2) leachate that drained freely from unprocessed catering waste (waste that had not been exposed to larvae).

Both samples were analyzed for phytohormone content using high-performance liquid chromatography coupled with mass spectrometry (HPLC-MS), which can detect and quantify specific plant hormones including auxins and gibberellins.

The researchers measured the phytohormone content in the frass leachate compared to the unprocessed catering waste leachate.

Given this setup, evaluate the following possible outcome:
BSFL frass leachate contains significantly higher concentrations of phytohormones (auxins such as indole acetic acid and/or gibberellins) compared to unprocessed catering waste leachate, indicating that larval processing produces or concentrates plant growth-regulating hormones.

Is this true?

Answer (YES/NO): NO